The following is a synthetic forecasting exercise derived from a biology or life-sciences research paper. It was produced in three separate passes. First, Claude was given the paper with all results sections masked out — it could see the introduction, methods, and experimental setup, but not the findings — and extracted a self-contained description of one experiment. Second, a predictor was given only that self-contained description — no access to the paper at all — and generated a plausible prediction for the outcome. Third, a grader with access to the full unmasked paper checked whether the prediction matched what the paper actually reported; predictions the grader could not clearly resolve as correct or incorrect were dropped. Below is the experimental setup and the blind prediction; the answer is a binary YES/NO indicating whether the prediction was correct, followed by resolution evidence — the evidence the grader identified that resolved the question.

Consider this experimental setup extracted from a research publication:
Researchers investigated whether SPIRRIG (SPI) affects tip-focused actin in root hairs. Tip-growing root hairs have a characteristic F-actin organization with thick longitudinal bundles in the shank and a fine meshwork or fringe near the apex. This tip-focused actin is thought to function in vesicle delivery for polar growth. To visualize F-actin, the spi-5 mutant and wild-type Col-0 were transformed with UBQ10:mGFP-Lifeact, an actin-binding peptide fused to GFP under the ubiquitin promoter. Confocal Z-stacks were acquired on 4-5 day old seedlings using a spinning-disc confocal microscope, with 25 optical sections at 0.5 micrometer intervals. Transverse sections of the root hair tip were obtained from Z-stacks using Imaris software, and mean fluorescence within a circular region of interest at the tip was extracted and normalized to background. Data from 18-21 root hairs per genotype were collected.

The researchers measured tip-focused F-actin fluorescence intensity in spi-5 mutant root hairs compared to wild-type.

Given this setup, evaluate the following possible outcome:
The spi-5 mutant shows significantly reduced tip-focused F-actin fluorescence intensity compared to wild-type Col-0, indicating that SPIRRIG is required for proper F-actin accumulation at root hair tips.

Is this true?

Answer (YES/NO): YES